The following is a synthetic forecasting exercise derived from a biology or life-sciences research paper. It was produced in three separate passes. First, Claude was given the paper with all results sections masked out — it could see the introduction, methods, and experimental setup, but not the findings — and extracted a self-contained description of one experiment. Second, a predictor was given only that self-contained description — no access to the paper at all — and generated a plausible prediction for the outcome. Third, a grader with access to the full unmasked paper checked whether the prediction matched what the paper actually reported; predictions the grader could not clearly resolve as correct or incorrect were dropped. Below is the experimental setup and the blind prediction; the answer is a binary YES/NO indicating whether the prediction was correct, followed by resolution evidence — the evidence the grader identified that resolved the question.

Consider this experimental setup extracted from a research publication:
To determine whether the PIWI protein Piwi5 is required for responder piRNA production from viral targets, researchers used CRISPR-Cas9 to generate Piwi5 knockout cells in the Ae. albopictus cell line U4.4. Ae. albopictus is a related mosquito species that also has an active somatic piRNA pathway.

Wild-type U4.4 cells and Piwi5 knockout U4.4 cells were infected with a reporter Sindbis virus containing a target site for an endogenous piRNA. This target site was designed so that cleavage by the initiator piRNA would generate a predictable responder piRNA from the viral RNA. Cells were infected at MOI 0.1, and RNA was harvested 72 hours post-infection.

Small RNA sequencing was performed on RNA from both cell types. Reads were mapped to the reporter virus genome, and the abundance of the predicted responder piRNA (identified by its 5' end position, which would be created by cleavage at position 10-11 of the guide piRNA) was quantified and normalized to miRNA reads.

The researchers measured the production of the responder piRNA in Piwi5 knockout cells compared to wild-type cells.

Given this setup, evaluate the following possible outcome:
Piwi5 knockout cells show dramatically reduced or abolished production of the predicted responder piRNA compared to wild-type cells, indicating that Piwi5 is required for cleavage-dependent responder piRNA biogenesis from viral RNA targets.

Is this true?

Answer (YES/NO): YES